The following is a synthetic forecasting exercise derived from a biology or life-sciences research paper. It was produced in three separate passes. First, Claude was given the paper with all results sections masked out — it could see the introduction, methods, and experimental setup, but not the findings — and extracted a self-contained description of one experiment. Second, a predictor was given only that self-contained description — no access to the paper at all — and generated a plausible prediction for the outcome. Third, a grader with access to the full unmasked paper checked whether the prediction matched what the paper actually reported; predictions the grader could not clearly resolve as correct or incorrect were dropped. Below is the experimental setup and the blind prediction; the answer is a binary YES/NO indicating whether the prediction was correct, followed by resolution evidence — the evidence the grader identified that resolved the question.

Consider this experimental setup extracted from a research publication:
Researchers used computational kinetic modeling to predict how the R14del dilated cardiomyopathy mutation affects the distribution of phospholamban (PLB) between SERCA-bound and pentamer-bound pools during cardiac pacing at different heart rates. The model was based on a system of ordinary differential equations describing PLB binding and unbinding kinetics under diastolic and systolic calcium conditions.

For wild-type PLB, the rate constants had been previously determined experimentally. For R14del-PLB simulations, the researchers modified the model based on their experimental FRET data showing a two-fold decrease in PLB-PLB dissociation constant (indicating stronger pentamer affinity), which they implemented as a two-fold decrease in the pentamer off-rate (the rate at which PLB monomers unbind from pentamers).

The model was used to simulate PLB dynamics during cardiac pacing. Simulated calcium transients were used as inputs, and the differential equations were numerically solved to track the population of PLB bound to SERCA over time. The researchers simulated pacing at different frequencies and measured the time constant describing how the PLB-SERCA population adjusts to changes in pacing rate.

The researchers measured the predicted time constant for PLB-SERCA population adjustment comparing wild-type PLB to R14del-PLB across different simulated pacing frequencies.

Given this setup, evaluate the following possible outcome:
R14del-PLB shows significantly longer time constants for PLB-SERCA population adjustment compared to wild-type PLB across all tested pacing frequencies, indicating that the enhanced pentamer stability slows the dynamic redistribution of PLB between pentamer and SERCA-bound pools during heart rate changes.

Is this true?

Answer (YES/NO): YES